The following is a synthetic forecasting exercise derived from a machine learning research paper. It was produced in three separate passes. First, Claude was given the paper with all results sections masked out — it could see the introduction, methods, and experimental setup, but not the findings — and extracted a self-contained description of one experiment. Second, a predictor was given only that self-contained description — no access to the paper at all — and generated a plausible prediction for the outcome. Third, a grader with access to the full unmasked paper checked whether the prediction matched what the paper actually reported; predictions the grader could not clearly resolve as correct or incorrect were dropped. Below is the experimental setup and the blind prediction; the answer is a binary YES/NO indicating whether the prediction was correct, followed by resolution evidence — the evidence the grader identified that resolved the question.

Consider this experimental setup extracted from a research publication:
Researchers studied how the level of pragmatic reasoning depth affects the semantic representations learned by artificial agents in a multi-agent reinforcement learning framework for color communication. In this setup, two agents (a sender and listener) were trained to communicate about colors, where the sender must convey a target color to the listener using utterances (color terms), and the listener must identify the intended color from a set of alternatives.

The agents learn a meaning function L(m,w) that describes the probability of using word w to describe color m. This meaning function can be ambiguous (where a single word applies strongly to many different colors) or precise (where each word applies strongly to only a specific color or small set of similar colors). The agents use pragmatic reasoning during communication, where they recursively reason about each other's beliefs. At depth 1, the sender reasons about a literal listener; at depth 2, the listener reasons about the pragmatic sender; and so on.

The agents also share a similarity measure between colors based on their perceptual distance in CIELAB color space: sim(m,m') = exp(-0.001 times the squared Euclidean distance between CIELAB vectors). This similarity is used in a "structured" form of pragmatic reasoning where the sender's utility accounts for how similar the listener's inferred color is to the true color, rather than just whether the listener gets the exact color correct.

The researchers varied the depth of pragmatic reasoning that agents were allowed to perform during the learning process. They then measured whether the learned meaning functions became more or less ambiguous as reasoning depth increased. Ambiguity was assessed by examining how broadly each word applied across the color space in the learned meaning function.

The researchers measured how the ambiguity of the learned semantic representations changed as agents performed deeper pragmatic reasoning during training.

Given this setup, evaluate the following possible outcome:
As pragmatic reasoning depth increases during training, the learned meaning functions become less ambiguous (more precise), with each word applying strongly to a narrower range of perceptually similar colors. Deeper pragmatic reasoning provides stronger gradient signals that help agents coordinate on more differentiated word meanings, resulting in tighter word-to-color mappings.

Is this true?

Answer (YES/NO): NO